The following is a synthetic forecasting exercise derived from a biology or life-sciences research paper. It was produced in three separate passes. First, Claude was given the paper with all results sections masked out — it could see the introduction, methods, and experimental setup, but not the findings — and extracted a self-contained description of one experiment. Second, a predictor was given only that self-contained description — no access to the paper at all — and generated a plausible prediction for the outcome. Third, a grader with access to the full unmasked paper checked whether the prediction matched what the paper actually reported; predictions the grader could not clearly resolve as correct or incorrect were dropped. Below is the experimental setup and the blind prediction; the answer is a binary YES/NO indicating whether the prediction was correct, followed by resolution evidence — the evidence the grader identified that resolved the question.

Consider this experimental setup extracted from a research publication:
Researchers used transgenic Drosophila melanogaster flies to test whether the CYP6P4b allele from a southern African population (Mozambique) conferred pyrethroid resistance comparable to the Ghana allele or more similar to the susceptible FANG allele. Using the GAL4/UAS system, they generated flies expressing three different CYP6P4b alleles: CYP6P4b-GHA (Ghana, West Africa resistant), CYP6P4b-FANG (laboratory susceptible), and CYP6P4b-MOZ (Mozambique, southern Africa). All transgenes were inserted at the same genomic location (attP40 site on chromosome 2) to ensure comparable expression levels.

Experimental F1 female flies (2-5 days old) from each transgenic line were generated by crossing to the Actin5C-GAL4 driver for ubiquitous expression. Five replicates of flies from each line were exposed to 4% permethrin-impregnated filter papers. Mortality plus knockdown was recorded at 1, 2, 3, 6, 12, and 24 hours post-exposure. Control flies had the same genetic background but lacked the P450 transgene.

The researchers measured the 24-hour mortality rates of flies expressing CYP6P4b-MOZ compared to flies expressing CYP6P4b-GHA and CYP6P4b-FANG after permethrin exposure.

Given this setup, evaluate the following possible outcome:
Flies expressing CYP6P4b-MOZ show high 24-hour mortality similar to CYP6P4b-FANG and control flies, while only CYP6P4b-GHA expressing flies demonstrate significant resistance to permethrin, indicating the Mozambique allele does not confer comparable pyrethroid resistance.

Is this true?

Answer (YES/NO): NO